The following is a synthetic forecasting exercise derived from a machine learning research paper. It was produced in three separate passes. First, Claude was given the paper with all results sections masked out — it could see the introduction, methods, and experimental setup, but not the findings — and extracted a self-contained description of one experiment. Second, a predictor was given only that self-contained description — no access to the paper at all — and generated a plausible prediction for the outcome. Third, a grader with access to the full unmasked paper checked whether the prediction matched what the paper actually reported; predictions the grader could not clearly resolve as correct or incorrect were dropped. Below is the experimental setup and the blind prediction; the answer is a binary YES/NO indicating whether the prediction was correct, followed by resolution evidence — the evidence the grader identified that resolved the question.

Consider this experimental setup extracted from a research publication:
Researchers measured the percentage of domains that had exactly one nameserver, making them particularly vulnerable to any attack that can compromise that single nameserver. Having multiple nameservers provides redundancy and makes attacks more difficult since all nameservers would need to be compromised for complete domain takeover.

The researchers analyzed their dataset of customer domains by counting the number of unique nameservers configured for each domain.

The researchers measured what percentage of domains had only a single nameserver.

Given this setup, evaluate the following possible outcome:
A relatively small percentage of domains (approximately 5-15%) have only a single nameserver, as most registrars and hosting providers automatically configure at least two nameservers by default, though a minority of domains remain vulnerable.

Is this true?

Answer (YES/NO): YES